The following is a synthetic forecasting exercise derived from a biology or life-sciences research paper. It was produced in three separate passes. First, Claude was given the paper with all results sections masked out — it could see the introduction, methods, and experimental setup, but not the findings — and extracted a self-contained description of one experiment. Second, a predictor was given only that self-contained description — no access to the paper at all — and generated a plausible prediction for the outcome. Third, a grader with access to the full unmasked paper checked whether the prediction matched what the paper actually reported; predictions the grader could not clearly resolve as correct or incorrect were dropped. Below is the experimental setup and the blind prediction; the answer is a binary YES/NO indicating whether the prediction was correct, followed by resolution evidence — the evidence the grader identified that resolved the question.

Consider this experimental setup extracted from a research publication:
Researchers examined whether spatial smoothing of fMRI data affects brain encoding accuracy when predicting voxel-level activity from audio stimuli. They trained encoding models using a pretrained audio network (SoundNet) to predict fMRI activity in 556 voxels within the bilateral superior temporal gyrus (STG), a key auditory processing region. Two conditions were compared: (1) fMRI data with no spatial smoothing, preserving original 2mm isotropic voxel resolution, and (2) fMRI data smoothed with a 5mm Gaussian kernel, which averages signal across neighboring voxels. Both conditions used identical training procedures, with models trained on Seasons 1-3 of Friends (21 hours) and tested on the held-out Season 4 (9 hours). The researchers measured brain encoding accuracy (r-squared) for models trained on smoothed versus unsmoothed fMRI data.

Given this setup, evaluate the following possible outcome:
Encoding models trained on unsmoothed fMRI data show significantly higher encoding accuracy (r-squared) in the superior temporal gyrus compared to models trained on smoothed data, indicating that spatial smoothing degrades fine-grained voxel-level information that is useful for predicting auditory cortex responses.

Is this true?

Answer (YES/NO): NO